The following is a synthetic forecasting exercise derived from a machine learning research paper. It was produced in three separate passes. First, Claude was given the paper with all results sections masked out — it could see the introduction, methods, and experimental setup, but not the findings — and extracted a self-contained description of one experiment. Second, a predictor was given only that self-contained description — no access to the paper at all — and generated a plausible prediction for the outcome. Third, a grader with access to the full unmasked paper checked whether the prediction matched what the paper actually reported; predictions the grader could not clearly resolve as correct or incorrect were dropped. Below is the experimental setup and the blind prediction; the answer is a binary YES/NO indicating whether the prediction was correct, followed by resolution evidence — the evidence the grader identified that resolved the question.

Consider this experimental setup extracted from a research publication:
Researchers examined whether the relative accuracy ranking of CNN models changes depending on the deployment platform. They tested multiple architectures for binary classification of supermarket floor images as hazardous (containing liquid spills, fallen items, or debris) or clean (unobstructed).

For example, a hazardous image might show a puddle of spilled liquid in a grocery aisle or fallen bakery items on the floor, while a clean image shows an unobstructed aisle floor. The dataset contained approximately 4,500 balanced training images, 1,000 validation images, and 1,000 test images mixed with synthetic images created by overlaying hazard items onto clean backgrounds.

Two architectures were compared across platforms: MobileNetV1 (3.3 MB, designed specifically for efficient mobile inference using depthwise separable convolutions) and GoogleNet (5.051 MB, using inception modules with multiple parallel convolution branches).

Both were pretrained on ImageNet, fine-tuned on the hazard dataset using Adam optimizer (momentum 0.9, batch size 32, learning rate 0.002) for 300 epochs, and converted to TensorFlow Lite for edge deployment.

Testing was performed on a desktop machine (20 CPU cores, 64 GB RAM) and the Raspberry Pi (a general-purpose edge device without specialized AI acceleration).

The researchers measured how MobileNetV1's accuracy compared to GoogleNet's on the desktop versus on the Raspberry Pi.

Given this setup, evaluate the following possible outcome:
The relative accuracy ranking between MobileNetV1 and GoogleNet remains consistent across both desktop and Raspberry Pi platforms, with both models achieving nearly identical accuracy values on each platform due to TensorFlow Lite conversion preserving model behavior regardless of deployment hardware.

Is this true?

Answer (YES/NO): NO